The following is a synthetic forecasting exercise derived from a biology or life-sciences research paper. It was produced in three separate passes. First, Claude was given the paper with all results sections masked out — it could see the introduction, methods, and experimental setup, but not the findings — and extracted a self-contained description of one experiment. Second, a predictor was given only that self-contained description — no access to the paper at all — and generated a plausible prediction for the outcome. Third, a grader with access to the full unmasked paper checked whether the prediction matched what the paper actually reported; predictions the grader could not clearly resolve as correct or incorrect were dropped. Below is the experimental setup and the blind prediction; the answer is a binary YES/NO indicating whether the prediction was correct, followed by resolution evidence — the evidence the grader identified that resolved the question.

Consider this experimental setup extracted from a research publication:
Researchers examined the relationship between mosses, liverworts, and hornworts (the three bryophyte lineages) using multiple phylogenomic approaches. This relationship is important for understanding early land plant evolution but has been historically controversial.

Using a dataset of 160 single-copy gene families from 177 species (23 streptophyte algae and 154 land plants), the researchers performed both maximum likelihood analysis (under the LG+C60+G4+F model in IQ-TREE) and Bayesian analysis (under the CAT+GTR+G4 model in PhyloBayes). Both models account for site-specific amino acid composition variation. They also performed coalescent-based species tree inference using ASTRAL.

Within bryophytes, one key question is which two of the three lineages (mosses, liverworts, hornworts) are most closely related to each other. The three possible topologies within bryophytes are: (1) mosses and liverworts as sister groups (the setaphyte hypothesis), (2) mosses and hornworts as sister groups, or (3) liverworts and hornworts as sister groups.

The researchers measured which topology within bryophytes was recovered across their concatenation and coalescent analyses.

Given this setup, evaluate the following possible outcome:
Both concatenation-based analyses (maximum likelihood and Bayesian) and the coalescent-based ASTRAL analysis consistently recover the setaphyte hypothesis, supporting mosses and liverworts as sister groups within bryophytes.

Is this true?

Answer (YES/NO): YES